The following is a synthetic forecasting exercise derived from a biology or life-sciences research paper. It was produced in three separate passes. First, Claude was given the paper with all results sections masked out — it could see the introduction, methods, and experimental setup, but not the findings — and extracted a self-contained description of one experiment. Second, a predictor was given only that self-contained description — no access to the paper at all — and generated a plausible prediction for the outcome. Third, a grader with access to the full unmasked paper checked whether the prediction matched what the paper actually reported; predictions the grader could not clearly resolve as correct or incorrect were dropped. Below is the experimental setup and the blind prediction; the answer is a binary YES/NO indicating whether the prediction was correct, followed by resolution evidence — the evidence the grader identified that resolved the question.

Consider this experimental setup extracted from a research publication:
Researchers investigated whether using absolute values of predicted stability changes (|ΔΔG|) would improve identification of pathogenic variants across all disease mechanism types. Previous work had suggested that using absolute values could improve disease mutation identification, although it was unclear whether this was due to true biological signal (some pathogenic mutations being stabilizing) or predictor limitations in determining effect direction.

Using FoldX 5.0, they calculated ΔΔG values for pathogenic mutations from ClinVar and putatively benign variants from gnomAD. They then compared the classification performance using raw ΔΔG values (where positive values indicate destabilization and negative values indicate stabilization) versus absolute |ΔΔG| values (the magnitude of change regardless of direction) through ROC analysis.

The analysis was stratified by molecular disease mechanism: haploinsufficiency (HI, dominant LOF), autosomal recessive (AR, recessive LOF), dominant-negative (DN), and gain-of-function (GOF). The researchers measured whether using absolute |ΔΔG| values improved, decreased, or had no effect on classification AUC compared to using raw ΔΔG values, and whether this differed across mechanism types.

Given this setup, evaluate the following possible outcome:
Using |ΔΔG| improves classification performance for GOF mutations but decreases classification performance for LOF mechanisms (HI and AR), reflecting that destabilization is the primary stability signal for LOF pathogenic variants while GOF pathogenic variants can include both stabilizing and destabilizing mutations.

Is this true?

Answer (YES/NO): NO